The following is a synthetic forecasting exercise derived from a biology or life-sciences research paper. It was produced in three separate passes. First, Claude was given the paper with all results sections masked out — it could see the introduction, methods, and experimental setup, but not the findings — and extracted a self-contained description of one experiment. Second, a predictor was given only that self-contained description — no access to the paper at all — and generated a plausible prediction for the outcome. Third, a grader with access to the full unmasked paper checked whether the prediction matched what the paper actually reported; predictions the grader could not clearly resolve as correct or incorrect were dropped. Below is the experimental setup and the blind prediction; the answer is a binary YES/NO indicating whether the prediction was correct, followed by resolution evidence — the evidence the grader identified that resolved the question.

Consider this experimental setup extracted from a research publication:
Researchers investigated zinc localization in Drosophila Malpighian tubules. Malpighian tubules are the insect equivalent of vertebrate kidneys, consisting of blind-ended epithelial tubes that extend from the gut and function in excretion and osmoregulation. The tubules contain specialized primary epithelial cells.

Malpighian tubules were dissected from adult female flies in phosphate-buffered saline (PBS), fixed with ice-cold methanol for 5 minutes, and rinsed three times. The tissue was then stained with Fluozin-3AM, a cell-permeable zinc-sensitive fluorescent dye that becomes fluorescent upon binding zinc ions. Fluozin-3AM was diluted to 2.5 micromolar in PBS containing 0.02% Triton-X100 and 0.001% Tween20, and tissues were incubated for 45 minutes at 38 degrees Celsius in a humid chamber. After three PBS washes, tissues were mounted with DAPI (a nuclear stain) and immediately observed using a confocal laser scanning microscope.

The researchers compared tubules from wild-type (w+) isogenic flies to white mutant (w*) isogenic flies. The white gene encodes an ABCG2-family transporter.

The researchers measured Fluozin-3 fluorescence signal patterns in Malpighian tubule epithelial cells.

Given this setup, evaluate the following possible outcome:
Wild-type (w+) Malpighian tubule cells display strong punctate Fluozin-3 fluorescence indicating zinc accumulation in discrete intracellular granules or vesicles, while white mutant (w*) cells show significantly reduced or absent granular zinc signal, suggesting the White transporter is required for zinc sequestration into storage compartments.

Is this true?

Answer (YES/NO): YES